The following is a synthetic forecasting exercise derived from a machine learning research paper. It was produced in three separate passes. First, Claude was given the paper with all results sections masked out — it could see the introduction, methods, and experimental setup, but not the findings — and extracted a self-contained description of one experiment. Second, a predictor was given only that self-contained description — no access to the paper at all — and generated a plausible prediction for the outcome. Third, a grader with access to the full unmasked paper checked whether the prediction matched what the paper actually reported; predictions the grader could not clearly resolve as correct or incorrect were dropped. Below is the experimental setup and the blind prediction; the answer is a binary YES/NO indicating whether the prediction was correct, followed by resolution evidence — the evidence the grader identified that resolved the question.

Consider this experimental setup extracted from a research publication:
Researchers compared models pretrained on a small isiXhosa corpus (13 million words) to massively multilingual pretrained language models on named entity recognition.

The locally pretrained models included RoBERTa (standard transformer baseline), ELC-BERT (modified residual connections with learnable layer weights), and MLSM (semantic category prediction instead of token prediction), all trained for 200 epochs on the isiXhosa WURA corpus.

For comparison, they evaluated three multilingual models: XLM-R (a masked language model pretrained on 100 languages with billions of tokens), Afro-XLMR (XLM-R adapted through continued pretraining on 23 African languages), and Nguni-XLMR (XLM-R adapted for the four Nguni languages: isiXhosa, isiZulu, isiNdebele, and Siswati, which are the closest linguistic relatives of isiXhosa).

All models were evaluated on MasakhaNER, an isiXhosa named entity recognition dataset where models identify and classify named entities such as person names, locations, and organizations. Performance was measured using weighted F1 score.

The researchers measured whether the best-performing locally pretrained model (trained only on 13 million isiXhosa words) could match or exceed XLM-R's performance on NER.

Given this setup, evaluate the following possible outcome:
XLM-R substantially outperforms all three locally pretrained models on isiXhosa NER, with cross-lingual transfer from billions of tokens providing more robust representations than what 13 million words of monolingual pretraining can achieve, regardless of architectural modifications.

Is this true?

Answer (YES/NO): NO